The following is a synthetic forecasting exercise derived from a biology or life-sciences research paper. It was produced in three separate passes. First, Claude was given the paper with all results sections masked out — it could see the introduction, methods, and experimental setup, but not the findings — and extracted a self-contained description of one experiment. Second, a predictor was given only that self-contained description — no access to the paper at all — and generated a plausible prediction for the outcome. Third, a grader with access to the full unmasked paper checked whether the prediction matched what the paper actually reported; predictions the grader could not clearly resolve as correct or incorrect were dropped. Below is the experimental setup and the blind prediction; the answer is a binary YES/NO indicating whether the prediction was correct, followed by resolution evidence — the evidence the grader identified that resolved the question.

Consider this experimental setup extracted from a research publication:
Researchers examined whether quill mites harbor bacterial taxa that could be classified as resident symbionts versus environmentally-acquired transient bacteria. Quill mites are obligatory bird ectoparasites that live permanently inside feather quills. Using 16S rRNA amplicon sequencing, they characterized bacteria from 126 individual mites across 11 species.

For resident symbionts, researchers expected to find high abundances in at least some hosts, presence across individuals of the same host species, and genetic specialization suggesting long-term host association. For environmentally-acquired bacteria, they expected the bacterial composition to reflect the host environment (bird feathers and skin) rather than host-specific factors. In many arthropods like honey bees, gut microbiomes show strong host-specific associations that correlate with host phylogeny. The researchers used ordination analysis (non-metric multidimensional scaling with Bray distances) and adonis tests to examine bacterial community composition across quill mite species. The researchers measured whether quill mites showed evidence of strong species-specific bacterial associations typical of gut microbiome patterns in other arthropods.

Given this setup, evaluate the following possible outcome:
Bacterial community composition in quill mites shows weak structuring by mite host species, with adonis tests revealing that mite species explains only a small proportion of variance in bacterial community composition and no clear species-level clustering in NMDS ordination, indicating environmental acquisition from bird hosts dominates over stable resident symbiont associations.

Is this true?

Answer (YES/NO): NO